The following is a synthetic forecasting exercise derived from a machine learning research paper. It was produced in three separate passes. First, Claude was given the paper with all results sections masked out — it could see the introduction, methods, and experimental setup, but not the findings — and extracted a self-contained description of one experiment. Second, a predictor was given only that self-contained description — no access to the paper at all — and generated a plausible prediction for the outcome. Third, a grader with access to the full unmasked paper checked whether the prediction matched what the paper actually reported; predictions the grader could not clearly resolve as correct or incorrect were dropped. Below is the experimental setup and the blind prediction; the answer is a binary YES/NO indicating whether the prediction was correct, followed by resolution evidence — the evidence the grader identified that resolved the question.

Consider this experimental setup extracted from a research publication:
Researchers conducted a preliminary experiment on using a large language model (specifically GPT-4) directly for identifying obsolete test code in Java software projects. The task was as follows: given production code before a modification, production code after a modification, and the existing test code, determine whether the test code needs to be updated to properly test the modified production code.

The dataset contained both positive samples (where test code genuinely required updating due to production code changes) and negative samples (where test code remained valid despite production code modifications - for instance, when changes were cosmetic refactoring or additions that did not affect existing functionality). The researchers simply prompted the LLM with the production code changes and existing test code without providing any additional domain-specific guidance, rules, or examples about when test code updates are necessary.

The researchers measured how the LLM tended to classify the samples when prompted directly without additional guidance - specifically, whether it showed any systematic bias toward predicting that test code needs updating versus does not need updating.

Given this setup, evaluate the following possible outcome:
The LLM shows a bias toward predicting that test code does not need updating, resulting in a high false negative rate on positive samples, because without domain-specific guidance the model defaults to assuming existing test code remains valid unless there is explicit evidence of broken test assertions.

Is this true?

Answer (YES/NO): NO